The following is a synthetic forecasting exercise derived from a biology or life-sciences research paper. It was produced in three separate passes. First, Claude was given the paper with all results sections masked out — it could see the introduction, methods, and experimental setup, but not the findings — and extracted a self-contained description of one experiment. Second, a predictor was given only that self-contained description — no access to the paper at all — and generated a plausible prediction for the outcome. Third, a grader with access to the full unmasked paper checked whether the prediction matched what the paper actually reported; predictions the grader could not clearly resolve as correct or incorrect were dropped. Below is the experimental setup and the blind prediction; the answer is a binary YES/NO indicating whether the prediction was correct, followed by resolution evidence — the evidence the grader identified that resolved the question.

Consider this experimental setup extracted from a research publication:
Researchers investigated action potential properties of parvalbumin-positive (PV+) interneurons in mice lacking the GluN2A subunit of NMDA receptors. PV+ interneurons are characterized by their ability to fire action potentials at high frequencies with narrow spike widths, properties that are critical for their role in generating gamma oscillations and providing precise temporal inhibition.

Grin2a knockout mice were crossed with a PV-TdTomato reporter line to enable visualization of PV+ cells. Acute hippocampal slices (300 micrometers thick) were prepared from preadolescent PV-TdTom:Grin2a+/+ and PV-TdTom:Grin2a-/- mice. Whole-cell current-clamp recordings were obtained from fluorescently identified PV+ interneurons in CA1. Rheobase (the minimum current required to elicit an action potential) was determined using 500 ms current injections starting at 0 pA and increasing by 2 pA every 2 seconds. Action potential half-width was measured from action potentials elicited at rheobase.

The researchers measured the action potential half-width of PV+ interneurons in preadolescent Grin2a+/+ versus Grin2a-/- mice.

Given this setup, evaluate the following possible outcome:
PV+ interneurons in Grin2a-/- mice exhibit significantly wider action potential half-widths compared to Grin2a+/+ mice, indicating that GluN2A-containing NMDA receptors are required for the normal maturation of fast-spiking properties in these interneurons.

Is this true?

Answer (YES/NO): YES